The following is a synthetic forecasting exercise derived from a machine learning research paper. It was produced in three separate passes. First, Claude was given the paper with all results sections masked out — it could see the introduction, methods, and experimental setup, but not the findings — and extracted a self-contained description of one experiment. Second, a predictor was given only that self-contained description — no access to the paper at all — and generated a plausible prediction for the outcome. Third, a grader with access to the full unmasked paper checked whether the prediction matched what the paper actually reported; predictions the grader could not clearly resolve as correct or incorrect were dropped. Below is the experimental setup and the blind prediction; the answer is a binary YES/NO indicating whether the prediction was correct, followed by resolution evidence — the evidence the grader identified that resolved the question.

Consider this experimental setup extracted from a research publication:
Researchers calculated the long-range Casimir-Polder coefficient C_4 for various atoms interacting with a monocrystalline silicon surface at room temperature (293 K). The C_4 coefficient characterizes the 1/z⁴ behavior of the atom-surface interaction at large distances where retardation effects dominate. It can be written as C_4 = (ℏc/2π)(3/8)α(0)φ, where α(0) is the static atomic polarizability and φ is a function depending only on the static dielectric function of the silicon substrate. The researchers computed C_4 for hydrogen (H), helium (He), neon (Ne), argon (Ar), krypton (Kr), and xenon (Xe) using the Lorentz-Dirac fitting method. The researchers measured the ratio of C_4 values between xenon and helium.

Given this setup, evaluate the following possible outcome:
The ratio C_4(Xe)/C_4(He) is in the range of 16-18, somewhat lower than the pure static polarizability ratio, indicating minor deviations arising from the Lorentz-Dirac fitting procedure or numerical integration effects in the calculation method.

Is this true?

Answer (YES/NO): NO